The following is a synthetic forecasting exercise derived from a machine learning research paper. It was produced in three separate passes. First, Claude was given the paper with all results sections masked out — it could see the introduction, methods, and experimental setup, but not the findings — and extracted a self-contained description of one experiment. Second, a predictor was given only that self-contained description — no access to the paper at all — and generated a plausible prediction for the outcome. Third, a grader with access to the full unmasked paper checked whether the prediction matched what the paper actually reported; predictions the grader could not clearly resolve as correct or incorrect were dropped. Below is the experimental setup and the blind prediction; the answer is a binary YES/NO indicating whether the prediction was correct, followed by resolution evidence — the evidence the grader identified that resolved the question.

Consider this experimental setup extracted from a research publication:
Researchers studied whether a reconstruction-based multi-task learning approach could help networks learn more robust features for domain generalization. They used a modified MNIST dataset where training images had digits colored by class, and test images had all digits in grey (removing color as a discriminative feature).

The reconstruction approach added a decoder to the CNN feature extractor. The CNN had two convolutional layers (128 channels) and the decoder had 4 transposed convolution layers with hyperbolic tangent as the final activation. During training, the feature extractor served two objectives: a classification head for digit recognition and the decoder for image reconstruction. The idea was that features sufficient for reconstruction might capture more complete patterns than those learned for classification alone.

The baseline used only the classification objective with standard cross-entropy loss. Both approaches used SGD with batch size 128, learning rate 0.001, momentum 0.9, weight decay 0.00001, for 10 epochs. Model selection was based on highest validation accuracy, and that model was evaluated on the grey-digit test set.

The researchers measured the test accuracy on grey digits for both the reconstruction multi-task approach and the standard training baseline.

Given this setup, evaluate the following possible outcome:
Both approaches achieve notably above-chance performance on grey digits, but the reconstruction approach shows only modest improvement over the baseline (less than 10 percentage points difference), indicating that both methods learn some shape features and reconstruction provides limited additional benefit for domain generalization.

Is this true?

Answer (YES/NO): YES